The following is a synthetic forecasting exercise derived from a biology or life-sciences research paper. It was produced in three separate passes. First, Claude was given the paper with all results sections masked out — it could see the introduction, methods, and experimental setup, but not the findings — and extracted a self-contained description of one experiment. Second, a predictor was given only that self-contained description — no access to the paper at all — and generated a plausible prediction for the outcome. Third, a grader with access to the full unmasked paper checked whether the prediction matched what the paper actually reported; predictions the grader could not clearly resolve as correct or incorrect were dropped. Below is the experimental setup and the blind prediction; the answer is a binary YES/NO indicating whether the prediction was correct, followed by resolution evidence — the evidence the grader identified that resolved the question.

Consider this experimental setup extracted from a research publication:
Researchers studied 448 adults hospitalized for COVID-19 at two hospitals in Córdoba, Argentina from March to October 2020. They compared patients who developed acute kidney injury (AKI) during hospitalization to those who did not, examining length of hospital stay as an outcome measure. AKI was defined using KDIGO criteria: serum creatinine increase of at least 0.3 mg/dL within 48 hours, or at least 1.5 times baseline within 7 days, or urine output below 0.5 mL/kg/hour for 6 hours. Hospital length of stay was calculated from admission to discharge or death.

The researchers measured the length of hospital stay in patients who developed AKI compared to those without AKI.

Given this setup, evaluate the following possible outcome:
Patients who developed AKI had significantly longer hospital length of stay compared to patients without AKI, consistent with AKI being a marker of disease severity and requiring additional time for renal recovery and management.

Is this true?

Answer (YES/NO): YES